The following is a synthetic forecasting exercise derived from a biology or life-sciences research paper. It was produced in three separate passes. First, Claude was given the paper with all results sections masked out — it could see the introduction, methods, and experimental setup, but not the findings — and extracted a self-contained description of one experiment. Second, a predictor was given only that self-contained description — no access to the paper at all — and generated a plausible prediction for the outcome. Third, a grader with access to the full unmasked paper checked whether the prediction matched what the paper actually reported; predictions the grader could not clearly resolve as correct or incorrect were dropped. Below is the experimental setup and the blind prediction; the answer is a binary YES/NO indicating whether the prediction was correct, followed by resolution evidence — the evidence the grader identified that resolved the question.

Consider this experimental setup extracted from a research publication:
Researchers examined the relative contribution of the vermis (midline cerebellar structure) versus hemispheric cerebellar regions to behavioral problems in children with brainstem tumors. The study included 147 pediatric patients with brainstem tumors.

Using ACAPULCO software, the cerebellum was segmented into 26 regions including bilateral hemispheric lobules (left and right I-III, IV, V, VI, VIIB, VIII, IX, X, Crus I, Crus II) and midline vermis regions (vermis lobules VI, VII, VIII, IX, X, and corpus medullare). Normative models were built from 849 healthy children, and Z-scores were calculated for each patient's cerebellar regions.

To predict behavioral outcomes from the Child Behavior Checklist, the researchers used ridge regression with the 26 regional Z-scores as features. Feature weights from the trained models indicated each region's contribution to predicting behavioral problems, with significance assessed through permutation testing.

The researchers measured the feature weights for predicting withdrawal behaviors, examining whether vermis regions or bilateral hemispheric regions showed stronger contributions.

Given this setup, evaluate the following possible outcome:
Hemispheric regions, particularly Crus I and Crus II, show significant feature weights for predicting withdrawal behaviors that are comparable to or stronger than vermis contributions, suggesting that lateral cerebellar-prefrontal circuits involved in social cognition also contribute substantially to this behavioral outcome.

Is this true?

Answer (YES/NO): NO